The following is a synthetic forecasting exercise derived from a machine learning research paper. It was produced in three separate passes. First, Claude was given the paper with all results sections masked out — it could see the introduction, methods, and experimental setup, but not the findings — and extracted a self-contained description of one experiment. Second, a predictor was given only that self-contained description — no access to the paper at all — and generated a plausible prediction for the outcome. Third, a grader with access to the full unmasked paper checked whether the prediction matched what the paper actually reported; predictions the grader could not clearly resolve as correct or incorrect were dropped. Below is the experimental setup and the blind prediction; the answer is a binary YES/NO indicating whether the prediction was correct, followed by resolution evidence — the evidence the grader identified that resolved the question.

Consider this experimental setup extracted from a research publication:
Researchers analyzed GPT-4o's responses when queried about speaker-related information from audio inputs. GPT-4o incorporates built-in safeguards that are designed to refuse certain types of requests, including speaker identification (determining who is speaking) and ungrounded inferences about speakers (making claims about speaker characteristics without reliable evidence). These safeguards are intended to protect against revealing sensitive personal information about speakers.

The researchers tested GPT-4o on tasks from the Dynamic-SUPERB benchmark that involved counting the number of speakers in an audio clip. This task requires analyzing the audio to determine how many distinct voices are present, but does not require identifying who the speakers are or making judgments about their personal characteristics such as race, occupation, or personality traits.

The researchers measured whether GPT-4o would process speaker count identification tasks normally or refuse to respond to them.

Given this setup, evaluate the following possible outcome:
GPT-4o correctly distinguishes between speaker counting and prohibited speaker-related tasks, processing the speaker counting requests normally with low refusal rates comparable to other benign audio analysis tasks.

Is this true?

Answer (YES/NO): NO